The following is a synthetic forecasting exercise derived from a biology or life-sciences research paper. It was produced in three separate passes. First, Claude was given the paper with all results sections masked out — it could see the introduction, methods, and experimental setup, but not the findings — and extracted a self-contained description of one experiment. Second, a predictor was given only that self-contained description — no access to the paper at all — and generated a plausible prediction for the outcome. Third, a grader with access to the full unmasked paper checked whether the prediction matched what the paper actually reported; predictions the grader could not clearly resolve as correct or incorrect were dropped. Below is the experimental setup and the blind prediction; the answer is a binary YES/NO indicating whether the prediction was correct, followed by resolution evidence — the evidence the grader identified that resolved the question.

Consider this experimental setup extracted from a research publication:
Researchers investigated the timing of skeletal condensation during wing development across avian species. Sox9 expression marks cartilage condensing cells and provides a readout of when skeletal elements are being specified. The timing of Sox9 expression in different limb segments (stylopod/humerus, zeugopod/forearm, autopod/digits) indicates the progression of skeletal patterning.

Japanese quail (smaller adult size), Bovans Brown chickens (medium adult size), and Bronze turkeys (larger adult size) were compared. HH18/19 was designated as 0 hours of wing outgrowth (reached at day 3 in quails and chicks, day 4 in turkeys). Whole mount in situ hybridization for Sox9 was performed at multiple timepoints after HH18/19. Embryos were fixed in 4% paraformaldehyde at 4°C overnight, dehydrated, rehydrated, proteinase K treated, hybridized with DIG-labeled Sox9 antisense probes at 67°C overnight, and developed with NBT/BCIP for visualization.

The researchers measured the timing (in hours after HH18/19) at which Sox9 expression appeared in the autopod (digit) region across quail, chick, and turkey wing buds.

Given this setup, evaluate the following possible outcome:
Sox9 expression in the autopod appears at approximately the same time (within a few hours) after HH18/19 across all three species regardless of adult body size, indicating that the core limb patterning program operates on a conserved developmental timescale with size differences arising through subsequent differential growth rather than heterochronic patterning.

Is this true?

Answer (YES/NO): NO